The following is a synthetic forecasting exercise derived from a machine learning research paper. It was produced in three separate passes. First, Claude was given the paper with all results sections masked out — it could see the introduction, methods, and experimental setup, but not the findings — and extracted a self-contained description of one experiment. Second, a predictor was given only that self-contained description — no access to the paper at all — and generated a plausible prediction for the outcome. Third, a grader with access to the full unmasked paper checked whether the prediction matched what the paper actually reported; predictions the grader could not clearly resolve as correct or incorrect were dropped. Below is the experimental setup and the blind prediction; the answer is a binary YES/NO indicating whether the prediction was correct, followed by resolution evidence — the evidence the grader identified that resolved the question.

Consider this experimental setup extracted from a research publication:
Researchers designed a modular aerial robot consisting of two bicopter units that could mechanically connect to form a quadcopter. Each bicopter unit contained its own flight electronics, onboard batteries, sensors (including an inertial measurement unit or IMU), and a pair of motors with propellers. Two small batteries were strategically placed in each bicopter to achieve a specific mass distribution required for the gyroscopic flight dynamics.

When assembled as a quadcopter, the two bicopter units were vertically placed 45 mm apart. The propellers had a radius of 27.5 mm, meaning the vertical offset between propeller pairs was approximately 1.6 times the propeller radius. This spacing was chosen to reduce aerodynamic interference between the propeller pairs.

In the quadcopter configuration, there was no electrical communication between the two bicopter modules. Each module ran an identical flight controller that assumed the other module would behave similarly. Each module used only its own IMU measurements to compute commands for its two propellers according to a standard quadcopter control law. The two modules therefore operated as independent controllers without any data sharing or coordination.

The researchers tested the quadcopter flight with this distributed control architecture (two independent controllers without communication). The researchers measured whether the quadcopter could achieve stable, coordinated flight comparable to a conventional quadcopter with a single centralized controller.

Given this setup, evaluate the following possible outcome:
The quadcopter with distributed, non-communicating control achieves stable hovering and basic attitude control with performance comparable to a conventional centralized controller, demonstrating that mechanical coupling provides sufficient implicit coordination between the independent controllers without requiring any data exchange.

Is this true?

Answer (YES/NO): YES